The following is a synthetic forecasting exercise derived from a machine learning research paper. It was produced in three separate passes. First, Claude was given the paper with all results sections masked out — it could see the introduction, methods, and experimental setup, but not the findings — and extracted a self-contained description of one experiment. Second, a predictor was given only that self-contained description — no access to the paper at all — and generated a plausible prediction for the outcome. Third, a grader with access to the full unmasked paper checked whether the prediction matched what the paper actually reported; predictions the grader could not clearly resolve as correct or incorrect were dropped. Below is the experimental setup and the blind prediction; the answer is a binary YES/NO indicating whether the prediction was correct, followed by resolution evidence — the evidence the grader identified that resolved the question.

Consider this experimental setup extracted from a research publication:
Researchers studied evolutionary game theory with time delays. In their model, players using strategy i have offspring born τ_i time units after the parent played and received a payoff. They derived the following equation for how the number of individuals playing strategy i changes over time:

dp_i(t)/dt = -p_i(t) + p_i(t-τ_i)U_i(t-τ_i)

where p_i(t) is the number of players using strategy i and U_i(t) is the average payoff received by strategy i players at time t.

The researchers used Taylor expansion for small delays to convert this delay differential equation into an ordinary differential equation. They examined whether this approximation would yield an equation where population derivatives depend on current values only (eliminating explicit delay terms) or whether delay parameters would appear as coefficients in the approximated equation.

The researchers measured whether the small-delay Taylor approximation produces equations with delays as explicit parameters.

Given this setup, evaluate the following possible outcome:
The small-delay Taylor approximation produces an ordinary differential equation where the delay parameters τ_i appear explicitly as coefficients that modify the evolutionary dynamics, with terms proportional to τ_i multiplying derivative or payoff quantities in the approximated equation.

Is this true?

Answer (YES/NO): YES